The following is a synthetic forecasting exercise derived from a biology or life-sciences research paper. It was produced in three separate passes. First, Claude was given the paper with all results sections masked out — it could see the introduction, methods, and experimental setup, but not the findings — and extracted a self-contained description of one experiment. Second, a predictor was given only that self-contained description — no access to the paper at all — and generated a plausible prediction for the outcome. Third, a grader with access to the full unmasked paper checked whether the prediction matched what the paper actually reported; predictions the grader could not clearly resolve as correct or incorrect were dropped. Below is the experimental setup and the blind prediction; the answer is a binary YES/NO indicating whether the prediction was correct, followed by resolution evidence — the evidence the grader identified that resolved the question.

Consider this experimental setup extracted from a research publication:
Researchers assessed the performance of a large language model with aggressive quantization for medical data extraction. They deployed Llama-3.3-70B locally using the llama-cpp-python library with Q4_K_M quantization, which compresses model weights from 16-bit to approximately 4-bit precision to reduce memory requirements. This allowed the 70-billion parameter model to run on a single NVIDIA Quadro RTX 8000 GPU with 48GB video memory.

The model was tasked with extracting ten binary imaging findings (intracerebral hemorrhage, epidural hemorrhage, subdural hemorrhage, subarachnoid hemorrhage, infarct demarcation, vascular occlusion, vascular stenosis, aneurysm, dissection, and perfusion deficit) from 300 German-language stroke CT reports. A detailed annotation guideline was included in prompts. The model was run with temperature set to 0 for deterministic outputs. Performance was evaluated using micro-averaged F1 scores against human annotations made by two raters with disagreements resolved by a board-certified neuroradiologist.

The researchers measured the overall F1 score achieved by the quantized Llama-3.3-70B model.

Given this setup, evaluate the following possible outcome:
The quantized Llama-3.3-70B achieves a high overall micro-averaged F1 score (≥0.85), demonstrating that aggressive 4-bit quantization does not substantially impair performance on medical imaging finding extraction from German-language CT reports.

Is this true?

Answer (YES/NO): YES